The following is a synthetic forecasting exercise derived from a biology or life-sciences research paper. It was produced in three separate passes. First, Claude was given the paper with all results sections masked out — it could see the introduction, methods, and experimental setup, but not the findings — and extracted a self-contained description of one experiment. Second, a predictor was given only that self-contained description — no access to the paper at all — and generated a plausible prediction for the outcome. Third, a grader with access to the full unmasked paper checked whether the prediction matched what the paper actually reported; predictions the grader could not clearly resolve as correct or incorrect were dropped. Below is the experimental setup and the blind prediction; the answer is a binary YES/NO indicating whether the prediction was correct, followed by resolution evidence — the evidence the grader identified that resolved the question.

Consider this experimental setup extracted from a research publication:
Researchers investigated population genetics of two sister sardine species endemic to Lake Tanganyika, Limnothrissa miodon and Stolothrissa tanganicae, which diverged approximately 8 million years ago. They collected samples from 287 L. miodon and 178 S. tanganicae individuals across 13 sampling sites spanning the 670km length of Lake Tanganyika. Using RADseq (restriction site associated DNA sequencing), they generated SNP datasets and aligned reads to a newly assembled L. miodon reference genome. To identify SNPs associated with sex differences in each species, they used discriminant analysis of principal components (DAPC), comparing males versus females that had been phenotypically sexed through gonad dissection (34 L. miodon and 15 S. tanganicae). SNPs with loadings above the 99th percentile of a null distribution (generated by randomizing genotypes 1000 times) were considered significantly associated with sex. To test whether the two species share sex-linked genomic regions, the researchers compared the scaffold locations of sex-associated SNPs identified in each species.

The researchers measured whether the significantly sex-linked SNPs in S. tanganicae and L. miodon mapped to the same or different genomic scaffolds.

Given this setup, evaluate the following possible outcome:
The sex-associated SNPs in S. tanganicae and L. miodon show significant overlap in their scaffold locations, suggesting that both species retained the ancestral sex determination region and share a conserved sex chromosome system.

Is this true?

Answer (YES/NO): NO